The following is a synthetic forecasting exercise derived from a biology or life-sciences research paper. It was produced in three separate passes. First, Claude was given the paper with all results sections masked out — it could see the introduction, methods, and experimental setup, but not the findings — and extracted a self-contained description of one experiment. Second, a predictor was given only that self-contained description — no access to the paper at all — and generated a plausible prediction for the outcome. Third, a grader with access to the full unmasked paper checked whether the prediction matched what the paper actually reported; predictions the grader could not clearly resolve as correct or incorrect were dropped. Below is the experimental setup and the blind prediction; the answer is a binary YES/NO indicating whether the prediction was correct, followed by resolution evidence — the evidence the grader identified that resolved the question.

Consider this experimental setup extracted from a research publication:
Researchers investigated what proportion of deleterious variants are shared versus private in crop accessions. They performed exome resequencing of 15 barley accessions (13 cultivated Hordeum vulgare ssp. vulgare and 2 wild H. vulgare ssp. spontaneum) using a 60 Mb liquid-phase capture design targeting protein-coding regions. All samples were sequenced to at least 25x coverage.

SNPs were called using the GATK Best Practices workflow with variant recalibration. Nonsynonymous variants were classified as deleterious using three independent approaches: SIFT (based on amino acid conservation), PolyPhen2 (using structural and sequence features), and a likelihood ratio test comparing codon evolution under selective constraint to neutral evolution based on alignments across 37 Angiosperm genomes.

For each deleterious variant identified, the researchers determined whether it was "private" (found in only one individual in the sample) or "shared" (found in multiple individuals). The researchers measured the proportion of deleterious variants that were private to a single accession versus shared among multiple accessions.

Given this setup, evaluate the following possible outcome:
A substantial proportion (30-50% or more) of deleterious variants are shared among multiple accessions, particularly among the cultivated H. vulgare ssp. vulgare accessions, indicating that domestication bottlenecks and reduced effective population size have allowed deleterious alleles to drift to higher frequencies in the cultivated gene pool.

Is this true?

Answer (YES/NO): YES